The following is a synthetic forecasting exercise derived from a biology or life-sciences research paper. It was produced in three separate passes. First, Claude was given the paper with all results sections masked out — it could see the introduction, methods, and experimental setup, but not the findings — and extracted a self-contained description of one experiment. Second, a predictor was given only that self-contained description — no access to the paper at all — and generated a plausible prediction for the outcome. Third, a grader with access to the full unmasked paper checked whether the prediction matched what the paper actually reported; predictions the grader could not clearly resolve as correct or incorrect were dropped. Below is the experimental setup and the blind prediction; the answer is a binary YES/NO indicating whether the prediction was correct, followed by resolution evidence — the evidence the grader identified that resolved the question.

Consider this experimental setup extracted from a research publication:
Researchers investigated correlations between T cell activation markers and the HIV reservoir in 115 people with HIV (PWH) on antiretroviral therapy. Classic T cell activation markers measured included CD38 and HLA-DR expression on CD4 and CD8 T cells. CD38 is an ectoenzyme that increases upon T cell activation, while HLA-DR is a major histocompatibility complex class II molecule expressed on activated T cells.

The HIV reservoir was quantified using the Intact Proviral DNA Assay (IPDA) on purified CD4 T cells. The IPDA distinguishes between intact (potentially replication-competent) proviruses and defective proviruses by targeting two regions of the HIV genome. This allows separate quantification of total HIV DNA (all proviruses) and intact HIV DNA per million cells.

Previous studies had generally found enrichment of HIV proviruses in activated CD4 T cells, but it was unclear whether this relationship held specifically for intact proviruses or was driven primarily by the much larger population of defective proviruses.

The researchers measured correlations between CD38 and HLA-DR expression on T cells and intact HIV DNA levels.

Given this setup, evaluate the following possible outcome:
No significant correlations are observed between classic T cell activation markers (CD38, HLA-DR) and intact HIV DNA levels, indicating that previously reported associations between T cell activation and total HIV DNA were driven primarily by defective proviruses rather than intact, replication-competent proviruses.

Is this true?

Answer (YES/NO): YES